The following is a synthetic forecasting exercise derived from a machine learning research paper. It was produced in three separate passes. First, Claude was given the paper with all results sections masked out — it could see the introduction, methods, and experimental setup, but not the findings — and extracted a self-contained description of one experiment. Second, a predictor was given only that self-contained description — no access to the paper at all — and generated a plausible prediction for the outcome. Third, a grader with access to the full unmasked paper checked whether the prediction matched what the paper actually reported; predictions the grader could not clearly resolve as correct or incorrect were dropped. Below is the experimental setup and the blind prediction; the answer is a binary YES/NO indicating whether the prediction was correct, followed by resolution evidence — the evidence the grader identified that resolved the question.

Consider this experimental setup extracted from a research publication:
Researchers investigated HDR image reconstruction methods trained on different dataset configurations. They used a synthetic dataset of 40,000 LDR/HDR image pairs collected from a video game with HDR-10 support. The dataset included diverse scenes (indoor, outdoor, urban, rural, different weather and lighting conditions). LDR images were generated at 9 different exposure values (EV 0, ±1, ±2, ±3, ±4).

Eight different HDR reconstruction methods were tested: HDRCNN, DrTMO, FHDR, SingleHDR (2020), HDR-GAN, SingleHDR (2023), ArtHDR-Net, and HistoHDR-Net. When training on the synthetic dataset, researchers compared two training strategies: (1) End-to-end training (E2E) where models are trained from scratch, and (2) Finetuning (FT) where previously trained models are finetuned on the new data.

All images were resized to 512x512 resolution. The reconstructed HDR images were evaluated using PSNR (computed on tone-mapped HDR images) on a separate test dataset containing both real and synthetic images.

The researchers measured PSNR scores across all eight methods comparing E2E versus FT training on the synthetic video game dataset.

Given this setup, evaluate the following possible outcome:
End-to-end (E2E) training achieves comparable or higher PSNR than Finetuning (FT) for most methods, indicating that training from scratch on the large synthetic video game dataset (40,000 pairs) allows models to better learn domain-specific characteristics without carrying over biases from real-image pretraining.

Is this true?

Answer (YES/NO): YES